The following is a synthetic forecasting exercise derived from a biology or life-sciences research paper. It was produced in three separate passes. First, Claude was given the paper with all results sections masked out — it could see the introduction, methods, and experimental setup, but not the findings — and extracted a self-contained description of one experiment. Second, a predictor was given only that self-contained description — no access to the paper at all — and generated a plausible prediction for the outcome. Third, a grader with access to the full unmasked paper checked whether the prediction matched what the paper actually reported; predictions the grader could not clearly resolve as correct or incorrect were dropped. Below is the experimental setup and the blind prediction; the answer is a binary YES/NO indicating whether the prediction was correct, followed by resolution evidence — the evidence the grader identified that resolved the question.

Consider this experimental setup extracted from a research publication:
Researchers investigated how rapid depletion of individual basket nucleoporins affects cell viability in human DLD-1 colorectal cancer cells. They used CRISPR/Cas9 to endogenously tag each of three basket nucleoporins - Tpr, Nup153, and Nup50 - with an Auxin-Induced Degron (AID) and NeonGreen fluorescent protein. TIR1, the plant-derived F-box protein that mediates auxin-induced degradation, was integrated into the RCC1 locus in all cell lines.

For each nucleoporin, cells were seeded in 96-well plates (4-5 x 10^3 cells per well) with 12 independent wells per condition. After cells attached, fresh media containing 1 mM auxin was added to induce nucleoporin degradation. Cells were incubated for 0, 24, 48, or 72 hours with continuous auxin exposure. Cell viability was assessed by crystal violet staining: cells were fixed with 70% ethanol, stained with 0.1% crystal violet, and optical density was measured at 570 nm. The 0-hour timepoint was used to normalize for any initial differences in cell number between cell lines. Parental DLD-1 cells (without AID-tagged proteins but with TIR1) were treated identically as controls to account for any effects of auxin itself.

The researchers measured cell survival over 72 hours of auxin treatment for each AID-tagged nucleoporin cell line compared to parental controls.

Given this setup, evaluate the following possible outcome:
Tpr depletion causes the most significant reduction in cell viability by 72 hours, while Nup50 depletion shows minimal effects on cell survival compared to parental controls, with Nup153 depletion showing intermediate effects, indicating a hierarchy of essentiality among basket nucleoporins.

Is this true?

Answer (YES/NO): NO